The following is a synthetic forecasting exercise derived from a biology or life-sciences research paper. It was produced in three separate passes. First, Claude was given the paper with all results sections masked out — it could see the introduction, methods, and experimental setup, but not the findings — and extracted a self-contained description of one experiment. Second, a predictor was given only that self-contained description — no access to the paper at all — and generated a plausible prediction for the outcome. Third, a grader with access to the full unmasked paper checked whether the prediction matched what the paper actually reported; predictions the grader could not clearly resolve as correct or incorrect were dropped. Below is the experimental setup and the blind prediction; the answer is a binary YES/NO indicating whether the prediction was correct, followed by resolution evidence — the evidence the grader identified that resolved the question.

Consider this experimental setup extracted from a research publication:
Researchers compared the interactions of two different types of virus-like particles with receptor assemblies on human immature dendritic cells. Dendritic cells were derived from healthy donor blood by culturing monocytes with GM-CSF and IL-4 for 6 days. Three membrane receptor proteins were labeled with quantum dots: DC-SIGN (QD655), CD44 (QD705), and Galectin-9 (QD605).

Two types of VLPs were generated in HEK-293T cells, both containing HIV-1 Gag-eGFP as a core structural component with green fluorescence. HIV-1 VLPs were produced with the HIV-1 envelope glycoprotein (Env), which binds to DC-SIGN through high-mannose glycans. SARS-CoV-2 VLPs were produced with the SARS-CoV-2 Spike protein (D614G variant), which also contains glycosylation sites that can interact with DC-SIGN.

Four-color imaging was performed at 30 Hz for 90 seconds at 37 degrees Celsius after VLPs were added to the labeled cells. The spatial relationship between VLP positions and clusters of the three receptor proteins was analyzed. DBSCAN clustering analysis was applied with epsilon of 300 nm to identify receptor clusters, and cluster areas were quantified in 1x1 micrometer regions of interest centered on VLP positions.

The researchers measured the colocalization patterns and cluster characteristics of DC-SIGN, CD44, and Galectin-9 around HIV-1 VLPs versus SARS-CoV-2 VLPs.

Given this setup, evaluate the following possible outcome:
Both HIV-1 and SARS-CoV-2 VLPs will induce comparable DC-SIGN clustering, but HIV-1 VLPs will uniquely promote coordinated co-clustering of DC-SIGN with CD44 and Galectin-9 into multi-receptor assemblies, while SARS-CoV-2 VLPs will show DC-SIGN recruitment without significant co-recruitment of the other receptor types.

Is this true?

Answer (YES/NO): NO